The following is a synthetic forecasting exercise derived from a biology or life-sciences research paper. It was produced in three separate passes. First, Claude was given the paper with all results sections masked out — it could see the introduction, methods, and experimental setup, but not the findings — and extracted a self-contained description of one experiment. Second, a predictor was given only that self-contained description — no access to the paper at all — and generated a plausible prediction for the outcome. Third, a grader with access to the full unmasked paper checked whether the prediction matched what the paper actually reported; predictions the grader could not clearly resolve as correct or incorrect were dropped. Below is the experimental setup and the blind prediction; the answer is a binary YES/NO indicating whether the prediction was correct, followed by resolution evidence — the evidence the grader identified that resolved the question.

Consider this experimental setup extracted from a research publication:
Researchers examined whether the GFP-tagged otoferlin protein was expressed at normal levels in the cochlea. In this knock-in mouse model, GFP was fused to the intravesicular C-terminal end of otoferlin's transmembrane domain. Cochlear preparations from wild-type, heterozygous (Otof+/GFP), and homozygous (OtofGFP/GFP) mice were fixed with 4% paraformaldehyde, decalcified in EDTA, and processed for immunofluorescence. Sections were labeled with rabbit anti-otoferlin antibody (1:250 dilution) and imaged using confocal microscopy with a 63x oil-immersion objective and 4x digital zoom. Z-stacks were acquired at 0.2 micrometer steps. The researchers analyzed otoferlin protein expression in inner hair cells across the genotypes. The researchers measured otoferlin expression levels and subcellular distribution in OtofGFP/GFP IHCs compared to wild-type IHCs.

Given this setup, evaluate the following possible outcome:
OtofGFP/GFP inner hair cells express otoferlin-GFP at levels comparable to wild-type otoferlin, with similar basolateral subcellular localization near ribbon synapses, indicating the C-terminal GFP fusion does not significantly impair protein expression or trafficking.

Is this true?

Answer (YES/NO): YES